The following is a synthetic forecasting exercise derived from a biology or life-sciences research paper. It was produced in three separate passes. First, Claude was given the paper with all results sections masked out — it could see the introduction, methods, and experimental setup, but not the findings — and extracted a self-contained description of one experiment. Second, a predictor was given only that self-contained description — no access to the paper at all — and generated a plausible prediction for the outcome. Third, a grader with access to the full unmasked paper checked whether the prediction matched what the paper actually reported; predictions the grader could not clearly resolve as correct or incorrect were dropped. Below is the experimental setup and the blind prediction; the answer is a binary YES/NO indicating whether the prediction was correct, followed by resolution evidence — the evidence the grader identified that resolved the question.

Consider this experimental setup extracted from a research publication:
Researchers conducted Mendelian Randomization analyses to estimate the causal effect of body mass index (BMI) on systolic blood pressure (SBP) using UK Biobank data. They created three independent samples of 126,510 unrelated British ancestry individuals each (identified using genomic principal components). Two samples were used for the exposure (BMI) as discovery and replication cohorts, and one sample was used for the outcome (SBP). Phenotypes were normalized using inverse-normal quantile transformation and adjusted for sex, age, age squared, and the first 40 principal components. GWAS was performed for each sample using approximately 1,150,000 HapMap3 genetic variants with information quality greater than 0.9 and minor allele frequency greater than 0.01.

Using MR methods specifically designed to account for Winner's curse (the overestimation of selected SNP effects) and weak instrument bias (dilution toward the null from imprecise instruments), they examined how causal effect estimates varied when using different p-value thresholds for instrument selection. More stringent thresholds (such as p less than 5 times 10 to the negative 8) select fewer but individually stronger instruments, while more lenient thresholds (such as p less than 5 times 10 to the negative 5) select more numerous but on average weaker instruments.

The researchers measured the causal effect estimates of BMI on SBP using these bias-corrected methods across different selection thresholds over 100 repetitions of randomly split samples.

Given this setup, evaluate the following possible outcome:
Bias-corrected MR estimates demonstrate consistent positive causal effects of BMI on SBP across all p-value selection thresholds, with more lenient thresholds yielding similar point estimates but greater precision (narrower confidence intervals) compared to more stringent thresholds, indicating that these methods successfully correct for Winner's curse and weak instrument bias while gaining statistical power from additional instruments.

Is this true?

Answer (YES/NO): NO